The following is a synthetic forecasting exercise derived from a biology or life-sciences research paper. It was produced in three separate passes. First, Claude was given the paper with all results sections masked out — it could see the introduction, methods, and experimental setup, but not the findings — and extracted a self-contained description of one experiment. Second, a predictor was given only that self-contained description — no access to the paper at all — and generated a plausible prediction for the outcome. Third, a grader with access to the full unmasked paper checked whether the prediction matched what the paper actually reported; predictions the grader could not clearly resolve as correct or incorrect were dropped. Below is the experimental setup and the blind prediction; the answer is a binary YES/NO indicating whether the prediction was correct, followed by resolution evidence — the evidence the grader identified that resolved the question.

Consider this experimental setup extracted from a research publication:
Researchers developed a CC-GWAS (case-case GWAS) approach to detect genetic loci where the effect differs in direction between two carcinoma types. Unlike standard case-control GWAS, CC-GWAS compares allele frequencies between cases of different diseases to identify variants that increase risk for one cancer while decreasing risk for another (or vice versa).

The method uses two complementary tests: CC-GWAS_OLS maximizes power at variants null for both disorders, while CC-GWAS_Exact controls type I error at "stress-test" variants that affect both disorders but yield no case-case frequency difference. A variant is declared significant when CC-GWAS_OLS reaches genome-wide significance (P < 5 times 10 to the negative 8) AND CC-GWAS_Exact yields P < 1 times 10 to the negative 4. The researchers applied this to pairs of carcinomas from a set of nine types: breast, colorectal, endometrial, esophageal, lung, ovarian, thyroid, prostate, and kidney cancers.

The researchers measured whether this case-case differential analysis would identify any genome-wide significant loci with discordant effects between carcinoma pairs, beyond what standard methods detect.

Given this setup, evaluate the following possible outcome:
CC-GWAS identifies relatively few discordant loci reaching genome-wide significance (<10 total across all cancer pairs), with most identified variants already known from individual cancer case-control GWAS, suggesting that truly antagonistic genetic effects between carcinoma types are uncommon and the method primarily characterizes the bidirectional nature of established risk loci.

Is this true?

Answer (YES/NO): NO